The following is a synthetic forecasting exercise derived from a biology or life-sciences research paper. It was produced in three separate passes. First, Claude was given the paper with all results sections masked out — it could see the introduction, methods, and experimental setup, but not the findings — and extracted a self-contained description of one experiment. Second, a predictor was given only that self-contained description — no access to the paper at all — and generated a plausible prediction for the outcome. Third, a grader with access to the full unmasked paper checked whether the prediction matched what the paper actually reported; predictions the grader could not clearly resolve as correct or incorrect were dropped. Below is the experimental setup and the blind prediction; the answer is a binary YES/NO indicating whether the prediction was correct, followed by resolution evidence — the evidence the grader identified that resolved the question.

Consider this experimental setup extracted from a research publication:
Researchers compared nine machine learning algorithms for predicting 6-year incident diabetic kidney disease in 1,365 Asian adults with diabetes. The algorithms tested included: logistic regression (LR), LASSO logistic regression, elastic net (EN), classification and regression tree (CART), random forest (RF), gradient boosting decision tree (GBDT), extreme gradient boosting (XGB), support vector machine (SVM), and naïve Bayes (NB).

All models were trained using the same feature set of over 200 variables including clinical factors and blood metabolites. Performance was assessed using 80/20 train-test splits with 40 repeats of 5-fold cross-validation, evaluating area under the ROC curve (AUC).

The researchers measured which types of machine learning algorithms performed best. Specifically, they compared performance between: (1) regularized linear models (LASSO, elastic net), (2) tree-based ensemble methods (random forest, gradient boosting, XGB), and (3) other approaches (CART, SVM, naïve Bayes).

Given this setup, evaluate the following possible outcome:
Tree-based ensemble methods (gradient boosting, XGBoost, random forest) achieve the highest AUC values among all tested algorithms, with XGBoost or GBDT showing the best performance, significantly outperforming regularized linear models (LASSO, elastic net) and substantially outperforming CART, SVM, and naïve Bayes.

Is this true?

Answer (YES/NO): NO